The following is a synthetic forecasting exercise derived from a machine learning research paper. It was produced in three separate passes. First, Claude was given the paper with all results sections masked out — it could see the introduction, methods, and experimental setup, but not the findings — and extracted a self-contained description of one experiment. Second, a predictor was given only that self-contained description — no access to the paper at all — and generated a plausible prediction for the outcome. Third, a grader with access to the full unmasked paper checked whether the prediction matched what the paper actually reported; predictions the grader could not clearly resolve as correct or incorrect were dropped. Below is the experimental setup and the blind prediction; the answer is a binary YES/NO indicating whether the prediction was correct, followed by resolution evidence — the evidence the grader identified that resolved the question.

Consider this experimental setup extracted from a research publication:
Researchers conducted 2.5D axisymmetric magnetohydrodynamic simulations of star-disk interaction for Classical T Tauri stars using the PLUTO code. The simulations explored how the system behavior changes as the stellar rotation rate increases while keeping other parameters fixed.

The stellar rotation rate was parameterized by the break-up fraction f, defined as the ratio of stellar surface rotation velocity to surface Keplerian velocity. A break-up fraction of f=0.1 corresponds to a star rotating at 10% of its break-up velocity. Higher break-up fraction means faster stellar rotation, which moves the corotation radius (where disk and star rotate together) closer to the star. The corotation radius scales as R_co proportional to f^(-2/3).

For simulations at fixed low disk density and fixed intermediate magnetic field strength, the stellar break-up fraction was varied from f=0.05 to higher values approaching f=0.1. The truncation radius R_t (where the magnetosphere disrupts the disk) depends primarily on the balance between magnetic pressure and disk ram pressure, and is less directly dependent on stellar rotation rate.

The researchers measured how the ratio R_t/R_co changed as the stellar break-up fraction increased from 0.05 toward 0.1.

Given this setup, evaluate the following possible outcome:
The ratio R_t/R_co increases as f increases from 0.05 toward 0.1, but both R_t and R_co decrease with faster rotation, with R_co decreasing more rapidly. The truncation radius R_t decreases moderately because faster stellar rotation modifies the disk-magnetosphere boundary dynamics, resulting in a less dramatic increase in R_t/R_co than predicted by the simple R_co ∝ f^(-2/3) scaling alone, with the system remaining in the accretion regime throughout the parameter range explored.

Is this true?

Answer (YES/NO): YES